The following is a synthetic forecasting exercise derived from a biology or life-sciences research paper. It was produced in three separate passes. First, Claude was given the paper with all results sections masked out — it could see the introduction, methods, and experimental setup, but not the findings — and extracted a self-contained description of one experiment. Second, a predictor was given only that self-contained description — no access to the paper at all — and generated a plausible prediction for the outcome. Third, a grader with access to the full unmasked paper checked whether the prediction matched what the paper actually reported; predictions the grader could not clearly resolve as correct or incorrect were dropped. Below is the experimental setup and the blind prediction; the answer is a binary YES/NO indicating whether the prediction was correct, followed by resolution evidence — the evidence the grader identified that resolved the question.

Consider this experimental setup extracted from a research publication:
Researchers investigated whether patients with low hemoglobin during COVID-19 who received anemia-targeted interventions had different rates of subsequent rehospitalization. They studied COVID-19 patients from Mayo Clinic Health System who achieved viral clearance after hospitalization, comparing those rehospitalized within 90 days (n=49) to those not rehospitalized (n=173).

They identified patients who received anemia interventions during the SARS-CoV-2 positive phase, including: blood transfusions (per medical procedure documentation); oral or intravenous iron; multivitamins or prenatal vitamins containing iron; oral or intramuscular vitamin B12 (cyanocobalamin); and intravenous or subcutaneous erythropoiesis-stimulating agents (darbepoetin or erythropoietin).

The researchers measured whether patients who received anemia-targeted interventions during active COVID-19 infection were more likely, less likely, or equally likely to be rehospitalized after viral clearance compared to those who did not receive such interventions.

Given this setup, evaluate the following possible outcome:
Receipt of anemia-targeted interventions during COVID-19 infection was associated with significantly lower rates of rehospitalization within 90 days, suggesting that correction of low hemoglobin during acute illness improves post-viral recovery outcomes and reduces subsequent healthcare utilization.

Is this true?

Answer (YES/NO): NO